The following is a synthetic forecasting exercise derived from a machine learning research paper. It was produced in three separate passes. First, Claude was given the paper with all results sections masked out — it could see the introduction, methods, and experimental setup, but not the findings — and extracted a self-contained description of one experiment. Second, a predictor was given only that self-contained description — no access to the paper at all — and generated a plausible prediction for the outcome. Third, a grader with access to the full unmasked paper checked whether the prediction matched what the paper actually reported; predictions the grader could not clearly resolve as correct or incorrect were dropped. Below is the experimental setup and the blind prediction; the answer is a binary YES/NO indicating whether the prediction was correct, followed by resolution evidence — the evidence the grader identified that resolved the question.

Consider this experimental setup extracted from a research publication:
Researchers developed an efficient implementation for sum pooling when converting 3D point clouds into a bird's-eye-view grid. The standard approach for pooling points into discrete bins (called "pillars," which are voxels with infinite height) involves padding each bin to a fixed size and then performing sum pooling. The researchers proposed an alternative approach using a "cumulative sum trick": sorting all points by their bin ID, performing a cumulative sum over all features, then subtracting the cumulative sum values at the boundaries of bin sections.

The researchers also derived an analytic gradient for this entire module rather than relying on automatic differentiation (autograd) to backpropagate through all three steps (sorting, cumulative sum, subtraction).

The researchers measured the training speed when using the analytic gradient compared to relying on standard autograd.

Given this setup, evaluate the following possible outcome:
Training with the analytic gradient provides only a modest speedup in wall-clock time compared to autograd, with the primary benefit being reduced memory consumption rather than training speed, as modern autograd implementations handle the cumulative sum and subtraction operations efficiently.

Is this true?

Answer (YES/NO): NO